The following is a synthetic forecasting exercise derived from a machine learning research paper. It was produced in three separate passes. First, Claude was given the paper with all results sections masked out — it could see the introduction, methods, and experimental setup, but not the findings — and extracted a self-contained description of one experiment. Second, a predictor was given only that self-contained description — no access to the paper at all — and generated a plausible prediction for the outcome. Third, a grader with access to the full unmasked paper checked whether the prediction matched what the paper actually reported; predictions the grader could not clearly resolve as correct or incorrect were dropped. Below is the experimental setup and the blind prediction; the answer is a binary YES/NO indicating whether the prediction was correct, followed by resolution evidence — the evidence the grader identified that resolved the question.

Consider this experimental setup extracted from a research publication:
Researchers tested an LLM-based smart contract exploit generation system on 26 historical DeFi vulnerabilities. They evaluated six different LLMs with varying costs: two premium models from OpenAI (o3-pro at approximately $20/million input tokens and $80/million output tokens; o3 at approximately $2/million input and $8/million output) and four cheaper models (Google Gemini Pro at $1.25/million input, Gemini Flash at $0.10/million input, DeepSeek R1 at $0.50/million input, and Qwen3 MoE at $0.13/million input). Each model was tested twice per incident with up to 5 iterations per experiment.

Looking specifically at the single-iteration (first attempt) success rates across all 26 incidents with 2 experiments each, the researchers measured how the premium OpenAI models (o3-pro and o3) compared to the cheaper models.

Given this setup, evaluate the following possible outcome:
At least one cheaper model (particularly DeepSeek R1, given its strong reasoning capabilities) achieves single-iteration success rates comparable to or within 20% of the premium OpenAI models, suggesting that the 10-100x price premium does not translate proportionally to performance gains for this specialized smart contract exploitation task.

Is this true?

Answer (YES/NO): NO